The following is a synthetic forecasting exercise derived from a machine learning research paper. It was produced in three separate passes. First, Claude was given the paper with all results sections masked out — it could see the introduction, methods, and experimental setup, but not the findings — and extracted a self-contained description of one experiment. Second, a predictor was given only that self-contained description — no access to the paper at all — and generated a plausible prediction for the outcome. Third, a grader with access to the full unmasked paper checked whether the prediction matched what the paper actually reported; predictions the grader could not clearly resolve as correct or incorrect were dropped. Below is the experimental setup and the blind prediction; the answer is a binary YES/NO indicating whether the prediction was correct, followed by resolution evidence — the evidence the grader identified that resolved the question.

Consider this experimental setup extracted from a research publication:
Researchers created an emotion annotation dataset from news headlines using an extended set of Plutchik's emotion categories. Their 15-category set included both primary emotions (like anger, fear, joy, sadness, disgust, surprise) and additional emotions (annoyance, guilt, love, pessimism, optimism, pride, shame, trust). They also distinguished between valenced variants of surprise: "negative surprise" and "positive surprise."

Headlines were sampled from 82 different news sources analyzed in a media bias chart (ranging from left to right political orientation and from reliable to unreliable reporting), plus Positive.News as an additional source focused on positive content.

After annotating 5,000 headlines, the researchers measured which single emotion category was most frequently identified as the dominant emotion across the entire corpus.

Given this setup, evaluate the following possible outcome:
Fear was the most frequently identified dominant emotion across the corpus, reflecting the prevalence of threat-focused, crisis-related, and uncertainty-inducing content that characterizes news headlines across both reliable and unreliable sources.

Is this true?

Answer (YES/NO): NO